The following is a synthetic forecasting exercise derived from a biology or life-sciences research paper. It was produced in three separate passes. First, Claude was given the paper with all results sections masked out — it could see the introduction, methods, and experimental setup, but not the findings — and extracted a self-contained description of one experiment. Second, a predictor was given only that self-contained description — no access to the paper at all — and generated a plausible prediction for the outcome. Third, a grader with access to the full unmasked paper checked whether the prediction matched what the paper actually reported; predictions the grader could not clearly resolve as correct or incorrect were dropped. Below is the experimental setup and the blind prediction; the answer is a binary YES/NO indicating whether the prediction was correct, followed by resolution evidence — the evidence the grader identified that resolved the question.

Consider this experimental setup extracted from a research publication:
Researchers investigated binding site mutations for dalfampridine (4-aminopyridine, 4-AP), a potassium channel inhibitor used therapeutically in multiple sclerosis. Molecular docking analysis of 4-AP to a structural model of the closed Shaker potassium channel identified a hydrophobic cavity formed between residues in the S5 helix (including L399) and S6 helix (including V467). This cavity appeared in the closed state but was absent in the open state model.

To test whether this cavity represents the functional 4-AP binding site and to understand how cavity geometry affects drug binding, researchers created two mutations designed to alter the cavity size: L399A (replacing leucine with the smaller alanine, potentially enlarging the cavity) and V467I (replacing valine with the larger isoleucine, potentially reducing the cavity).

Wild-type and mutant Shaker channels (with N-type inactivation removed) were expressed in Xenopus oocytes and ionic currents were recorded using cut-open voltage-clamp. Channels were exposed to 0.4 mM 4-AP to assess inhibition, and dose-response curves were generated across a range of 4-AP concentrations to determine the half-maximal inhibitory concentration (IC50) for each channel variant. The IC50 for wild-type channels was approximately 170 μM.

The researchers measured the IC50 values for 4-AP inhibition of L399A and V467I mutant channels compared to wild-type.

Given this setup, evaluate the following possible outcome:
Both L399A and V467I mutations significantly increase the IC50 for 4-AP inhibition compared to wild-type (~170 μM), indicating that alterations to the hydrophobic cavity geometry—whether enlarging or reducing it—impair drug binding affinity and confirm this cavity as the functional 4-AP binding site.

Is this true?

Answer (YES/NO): NO